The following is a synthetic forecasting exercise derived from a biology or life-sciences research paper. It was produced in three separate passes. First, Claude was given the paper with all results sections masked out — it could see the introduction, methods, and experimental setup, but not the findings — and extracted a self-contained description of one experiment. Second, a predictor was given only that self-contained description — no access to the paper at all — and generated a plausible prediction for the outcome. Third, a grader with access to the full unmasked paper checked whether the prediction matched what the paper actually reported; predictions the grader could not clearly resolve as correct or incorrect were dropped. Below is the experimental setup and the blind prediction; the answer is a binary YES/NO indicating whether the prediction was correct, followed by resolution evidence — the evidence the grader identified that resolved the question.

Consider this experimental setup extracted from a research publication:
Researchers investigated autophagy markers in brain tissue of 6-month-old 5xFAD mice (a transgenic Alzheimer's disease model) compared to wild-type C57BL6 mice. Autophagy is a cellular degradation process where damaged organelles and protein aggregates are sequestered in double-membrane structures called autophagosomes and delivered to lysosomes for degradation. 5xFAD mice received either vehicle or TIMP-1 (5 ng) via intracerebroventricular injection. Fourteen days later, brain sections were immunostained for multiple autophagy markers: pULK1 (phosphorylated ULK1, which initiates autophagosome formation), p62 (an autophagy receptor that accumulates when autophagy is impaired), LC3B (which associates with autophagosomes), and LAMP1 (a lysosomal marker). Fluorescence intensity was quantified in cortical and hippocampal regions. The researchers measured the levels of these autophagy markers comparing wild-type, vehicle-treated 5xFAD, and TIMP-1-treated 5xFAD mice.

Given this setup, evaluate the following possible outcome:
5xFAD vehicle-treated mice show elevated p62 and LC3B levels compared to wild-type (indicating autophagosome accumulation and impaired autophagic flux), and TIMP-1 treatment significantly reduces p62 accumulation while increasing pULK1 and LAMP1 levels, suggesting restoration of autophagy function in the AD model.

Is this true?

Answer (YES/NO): NO